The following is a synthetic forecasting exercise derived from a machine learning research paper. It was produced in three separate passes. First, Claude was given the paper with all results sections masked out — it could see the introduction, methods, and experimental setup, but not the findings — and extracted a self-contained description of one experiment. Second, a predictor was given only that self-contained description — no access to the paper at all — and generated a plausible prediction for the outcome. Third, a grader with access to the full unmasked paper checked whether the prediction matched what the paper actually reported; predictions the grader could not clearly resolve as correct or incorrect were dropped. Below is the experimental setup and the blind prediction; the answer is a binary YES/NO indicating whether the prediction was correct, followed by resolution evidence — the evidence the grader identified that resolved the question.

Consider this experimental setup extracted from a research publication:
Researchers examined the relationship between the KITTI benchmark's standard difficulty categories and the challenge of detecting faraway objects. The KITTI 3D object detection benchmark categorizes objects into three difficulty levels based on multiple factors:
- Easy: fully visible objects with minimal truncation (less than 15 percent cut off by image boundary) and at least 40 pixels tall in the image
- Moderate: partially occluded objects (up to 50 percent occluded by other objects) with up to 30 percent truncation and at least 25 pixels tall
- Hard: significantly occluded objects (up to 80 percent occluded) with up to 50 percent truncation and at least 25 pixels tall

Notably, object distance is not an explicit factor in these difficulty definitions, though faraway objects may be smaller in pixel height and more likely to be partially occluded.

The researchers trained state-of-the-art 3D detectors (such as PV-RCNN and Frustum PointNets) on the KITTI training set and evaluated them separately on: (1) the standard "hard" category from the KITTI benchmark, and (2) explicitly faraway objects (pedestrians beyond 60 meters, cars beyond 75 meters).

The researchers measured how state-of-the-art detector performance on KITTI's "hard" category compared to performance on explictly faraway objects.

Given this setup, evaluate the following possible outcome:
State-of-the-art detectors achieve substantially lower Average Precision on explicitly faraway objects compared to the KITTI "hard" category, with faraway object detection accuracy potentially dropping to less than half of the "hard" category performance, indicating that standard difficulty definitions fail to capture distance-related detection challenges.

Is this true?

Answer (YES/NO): YES